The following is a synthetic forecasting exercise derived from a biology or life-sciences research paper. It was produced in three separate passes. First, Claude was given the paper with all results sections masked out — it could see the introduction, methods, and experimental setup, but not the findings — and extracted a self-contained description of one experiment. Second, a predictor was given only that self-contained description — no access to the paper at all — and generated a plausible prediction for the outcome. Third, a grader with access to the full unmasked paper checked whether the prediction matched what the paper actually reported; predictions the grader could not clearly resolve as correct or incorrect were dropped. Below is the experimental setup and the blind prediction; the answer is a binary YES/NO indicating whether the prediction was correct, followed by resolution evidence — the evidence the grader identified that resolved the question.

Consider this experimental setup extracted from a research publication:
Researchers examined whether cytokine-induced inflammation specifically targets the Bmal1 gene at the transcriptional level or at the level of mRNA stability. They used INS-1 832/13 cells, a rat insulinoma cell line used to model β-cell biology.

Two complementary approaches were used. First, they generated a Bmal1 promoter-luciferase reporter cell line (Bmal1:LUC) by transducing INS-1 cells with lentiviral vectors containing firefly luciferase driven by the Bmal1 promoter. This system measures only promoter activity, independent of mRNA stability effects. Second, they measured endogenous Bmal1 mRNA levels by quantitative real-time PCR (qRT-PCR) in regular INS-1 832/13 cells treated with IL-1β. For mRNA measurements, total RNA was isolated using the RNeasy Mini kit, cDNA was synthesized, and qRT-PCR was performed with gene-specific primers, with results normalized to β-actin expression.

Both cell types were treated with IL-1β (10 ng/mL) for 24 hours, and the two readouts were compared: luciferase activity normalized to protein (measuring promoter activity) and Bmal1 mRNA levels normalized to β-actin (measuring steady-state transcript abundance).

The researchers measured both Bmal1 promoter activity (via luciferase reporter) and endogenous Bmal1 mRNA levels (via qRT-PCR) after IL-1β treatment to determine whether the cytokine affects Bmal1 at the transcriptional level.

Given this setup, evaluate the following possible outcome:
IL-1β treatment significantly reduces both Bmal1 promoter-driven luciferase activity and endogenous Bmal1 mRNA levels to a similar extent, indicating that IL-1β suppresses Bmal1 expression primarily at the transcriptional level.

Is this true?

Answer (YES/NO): NO